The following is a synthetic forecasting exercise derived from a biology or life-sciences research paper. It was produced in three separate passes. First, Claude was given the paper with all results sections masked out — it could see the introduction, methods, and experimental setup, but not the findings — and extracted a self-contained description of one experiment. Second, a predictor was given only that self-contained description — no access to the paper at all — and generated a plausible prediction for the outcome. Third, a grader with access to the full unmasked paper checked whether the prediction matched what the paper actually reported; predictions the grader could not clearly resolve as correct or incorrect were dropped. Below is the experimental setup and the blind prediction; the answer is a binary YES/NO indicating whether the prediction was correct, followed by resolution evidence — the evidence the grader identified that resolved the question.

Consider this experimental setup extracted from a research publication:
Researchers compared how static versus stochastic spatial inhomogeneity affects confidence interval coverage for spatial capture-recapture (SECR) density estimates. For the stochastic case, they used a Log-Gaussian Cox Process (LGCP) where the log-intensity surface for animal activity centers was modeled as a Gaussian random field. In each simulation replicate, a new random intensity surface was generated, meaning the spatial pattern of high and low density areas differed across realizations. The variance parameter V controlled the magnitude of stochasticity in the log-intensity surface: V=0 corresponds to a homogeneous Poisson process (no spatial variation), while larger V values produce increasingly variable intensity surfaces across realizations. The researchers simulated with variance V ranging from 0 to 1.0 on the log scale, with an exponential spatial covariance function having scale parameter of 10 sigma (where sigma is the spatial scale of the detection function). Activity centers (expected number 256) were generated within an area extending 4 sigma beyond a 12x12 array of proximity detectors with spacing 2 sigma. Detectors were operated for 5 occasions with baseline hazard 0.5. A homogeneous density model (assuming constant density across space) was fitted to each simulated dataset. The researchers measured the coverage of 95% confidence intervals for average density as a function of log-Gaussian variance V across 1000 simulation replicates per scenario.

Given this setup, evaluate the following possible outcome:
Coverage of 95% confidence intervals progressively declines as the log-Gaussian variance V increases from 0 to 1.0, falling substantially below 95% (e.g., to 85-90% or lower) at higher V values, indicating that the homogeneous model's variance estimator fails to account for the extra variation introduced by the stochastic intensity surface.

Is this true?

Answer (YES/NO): YES